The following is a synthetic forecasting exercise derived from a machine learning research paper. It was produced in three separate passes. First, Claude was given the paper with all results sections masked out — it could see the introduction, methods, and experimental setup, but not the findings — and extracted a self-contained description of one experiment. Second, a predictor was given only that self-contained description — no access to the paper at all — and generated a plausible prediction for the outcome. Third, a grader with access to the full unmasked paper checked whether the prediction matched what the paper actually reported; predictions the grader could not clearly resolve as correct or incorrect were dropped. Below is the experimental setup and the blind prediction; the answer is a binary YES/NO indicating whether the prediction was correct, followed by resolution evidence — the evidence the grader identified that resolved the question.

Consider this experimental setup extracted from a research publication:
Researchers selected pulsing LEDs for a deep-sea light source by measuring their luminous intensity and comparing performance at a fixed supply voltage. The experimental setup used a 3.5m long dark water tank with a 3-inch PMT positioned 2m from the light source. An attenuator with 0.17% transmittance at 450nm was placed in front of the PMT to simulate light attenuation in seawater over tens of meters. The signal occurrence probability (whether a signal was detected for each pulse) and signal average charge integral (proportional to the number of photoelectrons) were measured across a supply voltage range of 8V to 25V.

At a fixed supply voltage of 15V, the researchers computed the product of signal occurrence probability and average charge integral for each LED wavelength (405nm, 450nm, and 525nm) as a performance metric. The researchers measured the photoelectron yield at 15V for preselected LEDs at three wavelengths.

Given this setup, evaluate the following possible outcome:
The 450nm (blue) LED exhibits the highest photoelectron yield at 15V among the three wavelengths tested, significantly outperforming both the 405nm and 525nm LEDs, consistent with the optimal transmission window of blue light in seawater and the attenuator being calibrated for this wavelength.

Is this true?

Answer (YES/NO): NO